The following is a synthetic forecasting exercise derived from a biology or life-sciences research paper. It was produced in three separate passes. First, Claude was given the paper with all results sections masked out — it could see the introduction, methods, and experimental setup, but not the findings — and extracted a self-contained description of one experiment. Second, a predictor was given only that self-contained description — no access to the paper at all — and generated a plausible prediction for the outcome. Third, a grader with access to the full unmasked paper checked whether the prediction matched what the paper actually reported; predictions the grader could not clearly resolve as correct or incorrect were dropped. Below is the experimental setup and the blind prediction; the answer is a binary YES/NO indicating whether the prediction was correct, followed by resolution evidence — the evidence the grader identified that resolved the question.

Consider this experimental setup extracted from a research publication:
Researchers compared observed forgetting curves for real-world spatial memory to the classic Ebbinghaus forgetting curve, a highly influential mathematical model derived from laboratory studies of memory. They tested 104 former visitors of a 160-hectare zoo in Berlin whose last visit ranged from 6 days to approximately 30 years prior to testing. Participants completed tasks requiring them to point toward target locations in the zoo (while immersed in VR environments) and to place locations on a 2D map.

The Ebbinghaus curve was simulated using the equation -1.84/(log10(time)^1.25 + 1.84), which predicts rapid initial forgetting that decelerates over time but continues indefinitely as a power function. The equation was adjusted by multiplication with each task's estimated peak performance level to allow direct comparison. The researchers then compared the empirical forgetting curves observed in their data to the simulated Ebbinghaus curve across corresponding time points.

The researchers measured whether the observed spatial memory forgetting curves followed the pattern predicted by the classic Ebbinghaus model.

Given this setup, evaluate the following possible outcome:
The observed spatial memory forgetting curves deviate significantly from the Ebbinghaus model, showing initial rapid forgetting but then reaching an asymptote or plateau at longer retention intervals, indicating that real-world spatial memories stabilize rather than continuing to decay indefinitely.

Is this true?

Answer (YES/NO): NO